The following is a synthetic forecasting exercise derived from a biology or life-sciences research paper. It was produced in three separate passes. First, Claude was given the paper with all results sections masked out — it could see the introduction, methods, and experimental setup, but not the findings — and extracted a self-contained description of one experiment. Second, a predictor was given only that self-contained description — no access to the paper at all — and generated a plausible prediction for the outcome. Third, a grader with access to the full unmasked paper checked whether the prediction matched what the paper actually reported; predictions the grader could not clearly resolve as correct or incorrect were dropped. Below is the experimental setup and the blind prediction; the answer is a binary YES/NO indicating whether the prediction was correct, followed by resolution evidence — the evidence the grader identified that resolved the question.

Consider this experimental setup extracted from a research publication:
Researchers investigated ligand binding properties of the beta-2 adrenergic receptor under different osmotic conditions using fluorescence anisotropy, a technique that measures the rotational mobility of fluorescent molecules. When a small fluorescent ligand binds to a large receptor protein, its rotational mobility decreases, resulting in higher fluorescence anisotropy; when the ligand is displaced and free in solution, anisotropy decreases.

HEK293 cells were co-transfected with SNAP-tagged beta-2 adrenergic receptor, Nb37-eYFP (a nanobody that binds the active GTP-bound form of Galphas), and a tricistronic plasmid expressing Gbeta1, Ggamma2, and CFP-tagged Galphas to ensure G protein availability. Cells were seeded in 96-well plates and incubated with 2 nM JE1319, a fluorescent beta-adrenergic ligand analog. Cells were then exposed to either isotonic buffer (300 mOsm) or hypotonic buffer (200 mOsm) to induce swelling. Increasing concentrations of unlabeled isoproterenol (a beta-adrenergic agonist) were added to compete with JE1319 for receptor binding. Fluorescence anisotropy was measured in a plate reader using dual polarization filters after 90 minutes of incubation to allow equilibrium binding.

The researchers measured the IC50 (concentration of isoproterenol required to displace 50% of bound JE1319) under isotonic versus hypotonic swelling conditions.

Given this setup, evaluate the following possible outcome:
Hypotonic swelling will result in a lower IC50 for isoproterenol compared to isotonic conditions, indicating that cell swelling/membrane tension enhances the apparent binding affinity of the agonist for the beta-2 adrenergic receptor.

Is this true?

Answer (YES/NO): YES